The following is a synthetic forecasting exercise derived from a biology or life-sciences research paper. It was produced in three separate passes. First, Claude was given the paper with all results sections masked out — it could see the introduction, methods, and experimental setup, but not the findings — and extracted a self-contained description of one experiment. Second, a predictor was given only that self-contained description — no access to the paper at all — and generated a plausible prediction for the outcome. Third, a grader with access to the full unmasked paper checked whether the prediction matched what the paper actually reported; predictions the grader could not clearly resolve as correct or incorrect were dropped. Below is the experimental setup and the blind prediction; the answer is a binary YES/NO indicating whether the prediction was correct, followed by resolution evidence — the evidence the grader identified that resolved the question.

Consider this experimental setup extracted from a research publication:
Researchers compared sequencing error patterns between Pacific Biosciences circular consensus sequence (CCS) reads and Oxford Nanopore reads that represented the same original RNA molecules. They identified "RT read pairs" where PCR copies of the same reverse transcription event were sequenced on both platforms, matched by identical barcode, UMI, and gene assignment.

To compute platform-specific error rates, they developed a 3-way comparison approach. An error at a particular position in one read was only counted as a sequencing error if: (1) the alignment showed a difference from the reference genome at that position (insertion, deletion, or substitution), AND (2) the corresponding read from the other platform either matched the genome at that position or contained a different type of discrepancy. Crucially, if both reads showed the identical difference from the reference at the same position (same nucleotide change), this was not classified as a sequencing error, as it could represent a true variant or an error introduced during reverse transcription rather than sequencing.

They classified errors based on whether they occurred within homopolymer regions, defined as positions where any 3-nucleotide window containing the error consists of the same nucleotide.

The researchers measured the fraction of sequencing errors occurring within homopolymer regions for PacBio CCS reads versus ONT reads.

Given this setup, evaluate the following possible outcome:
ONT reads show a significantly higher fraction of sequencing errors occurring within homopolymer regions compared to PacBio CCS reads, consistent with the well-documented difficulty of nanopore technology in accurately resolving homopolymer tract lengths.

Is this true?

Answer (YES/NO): NO